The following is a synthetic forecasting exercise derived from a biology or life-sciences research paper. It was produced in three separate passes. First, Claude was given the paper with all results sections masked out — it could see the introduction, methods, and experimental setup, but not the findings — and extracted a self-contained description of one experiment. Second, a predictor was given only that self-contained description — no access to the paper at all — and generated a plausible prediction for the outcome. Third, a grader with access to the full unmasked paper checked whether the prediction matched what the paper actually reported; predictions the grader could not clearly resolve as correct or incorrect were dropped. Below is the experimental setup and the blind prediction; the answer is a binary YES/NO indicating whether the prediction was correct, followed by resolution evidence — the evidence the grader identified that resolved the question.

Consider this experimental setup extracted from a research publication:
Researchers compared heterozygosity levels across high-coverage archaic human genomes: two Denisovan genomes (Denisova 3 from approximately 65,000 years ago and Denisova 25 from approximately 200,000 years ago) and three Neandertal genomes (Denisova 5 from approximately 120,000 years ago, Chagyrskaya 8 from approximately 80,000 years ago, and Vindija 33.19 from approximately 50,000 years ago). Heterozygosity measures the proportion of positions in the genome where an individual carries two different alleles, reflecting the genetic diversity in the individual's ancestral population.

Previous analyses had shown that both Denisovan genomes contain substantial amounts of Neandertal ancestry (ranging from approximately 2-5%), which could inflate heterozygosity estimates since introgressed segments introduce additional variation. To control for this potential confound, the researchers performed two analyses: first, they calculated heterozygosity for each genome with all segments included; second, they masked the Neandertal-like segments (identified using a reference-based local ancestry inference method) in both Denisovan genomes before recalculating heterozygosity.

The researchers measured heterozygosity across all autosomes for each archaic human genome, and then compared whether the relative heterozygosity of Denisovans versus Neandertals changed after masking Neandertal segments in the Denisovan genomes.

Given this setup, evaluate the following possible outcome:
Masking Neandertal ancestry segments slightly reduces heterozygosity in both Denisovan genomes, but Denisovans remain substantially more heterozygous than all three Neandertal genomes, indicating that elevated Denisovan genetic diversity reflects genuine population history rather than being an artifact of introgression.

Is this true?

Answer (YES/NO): NO